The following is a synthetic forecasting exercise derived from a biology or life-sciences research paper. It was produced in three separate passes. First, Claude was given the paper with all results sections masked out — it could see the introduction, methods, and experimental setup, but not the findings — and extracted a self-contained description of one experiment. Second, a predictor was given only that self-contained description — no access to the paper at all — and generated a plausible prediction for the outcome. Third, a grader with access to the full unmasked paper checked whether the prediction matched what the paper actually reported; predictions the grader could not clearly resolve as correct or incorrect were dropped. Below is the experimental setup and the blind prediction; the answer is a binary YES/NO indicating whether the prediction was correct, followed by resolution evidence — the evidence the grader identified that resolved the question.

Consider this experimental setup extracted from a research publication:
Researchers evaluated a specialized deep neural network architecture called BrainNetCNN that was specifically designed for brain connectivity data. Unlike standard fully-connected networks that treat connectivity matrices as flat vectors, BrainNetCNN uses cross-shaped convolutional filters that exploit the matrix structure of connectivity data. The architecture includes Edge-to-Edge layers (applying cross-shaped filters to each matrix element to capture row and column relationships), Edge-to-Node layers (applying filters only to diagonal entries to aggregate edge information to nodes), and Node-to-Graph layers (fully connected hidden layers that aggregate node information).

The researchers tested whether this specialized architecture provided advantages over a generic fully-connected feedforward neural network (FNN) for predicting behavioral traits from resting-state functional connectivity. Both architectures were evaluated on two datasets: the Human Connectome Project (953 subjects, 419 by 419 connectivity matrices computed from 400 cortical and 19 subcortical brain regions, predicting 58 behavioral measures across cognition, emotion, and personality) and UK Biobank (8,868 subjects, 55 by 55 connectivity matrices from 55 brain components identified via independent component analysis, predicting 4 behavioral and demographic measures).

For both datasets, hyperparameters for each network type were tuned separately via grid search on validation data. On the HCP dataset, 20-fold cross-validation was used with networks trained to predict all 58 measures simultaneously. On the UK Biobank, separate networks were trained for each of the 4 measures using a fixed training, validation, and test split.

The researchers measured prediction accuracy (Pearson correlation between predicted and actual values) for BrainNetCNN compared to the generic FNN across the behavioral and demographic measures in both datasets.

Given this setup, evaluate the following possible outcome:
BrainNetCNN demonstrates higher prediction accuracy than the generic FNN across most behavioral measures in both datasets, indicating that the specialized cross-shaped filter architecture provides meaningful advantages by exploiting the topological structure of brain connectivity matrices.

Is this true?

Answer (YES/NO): NO